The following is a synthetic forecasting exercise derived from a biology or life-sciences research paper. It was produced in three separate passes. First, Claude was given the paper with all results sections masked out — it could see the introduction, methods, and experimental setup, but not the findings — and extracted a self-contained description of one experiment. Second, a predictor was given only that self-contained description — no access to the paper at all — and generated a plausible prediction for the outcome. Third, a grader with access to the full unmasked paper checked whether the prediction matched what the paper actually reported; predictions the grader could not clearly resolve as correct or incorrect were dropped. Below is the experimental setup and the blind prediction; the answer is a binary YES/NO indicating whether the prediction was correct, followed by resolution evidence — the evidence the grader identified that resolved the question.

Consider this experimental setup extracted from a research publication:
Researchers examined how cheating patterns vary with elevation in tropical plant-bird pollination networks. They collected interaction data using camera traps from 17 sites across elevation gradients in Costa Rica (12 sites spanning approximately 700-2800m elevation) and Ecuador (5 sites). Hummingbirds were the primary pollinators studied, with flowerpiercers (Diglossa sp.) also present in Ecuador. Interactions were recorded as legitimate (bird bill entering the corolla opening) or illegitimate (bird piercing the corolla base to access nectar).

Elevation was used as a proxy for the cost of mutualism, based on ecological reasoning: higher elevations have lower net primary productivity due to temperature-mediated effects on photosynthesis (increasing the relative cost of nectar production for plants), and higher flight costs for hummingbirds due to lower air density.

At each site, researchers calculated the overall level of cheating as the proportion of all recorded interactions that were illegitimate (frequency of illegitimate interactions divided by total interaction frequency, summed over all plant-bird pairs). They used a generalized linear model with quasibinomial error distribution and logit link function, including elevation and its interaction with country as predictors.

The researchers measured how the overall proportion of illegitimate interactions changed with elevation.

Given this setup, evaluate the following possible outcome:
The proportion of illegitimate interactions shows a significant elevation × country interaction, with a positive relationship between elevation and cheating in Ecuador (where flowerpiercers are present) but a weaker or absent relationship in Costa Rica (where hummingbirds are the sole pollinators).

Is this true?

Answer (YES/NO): NO